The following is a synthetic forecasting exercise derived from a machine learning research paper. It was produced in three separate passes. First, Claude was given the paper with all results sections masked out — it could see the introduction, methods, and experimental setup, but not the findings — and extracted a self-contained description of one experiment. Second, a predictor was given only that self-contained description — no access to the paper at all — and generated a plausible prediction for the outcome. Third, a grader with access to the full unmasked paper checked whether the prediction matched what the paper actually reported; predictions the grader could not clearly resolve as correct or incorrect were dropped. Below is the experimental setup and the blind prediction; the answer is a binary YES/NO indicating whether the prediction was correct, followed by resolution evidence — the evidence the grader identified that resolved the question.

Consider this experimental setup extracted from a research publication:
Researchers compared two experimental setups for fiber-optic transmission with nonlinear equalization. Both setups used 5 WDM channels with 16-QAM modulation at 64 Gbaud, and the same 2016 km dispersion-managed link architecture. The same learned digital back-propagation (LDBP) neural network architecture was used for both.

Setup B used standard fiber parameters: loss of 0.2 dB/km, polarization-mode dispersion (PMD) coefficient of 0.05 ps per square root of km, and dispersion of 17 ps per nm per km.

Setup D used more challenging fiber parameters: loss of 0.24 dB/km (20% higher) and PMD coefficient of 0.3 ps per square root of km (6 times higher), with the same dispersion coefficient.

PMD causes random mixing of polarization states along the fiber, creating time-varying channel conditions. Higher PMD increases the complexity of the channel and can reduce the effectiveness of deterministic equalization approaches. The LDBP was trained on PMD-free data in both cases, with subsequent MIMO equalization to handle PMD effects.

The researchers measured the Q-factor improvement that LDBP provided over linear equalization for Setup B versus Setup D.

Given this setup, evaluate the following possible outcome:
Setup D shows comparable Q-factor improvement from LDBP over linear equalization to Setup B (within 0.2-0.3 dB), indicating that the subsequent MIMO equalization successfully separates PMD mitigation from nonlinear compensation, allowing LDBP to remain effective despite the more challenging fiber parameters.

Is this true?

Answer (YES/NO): YES